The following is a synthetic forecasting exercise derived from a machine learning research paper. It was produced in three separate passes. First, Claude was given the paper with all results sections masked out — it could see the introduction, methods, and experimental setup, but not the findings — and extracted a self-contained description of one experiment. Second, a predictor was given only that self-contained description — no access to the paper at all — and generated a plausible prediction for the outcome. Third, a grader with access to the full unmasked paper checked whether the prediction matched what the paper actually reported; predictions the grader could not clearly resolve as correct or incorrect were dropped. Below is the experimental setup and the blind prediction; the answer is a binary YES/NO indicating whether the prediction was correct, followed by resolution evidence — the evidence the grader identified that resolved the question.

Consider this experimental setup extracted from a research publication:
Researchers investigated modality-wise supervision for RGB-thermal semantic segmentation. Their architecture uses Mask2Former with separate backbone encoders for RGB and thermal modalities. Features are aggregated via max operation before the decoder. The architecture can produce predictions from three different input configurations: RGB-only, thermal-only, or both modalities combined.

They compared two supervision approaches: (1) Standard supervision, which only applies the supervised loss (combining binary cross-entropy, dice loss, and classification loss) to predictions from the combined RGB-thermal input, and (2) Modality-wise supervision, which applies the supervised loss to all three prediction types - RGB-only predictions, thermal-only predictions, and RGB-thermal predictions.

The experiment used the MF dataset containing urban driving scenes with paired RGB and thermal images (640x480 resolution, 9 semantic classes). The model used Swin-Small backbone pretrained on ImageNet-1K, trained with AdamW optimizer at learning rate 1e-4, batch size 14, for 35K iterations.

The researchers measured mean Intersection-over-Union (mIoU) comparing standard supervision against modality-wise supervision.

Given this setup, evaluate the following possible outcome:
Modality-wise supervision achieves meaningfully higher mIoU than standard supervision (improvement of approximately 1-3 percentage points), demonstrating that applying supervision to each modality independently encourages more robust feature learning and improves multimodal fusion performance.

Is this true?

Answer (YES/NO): NO